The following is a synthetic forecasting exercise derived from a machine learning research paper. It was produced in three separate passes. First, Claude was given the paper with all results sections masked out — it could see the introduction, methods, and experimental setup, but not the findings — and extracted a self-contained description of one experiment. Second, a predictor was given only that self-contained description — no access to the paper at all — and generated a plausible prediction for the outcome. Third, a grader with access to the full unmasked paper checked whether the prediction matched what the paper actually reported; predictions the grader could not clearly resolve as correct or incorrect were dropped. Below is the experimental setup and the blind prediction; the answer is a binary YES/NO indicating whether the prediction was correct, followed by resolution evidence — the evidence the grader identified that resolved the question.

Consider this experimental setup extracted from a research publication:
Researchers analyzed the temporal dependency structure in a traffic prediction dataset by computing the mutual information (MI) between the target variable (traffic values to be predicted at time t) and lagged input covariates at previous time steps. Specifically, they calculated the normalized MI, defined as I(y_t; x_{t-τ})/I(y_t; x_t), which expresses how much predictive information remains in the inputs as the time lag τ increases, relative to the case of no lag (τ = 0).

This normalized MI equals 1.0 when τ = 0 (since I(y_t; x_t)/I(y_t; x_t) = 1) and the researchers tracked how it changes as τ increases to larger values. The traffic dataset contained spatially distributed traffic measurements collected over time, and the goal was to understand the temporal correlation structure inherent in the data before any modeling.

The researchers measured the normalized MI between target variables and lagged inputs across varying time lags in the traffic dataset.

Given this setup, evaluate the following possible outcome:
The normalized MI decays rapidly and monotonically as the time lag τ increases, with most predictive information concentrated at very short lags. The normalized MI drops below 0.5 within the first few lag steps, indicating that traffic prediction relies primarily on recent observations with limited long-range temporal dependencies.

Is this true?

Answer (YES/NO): NO